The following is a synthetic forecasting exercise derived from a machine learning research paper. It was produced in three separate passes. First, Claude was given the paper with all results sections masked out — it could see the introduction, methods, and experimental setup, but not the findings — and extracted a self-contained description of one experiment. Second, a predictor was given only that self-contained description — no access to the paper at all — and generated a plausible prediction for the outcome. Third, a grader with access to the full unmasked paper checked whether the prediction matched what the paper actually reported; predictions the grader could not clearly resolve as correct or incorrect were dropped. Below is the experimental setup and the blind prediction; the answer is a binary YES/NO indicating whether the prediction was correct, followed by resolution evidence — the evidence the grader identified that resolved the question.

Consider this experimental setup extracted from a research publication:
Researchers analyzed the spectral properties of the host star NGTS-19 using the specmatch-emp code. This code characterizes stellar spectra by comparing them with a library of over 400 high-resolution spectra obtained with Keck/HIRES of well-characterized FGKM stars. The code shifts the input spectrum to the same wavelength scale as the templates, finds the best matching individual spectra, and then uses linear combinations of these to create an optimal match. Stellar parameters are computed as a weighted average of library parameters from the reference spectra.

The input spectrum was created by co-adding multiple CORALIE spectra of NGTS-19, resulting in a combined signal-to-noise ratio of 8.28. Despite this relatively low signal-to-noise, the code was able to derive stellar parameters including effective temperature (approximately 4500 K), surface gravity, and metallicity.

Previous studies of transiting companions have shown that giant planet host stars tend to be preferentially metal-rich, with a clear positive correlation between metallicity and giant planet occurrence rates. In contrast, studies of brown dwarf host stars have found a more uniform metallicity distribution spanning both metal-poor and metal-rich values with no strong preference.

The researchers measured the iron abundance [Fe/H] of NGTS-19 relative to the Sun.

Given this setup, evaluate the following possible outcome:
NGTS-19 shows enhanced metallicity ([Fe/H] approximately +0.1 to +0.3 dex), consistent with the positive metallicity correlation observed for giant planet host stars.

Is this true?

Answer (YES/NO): NO